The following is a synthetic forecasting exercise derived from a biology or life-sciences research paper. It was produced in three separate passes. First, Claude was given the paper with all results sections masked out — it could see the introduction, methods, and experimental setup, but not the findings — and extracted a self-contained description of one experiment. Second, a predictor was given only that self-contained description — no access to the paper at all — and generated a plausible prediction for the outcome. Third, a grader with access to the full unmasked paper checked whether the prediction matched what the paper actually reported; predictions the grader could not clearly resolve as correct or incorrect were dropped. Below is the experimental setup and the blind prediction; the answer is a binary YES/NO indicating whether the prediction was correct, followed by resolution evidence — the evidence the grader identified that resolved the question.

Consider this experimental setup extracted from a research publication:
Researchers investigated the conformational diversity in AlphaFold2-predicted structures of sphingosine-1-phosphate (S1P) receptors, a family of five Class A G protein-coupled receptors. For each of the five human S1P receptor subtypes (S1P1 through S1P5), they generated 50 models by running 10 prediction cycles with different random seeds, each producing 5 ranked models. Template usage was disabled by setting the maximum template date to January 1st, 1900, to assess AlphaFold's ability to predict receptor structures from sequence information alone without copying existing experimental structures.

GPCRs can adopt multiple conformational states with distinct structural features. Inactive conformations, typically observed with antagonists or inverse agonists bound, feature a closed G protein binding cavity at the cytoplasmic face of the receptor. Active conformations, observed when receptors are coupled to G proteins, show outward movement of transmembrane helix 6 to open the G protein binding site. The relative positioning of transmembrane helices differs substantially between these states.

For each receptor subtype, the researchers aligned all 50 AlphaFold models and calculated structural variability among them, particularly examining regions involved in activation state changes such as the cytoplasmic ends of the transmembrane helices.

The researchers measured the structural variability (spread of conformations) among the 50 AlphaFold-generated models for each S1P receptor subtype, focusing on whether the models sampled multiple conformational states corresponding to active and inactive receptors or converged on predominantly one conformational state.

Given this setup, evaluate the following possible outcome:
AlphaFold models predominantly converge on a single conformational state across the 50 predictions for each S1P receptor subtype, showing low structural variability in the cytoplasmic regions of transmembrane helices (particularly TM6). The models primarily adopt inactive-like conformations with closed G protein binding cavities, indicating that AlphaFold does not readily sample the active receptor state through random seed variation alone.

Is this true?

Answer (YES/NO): NO